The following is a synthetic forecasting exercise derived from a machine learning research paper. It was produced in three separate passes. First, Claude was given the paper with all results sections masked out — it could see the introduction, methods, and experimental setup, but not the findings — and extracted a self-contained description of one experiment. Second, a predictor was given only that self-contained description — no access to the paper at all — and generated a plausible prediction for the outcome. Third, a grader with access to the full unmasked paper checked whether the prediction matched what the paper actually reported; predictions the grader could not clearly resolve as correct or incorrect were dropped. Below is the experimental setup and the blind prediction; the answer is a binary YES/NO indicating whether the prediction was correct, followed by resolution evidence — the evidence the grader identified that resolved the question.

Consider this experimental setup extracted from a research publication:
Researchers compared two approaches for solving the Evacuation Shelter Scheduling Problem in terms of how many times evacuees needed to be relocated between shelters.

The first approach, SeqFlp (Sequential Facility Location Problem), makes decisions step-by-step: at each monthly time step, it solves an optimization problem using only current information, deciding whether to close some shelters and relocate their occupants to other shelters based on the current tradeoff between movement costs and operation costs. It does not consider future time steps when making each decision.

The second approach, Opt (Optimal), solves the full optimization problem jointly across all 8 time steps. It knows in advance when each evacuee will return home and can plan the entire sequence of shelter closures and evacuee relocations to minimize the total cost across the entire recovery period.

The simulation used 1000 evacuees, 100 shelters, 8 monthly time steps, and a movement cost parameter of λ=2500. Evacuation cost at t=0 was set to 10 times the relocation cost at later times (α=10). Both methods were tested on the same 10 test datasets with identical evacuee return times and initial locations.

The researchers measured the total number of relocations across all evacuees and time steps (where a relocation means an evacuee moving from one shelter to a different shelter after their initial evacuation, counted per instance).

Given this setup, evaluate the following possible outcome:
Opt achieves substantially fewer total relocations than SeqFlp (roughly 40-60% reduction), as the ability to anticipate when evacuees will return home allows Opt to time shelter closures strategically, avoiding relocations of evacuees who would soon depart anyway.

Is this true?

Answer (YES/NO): NO